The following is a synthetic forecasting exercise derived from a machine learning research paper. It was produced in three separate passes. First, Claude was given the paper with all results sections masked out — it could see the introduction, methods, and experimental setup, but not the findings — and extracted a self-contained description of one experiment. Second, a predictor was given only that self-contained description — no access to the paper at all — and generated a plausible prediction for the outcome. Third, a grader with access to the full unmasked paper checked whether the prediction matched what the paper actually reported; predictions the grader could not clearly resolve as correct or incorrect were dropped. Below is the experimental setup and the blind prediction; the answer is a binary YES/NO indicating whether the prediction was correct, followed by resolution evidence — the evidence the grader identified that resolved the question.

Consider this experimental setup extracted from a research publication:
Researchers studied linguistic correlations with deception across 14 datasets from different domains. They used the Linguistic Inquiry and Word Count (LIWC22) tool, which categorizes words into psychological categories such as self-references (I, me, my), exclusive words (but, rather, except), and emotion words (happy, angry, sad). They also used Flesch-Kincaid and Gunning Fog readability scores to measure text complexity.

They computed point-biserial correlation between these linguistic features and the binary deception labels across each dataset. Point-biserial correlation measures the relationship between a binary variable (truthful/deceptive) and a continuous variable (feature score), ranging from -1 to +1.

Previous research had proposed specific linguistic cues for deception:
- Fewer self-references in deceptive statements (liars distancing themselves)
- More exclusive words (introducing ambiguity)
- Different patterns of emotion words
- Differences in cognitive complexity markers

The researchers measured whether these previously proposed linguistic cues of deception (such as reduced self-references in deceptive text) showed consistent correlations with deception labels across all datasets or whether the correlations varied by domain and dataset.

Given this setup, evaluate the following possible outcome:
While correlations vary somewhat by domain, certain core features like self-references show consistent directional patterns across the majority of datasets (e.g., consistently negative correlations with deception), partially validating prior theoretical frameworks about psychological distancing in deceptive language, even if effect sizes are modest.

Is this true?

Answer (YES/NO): NO